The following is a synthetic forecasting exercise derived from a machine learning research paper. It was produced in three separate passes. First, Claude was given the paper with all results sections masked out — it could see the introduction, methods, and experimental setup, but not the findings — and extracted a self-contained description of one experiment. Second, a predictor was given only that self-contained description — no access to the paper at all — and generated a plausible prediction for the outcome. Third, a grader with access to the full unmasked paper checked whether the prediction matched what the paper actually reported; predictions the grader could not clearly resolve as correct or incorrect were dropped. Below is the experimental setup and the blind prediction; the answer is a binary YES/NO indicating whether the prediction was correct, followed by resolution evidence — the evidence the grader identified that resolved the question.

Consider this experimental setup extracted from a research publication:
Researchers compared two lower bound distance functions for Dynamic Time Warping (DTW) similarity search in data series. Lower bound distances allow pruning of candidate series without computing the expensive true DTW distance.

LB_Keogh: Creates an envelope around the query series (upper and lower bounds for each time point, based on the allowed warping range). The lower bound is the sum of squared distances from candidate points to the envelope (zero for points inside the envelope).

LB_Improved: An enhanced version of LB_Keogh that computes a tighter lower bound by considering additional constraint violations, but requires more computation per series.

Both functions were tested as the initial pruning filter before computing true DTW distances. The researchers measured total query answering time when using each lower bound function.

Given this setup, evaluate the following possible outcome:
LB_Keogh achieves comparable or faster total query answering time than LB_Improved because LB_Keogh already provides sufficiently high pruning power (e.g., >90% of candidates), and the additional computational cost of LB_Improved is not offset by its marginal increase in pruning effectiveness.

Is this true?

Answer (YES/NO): YES